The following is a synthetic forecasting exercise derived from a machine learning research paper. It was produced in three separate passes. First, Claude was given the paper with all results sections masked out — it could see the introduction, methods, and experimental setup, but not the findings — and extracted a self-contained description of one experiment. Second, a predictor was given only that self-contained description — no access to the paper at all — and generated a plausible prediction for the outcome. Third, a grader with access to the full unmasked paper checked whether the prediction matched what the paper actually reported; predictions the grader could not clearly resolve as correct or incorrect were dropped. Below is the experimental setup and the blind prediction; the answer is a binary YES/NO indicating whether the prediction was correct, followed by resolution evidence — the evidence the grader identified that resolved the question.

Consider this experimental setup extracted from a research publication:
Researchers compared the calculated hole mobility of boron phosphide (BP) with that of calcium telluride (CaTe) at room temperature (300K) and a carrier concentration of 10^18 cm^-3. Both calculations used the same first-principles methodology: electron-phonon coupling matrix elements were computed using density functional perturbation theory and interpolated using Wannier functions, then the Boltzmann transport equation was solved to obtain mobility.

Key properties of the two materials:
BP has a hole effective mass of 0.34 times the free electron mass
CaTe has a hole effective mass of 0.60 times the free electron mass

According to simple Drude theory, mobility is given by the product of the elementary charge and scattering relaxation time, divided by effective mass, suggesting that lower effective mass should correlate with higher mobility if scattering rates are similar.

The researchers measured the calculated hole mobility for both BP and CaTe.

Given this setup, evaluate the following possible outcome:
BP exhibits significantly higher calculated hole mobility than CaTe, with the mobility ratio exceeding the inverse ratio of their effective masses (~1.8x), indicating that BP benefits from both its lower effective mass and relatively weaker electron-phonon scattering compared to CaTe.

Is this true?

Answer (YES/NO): YES